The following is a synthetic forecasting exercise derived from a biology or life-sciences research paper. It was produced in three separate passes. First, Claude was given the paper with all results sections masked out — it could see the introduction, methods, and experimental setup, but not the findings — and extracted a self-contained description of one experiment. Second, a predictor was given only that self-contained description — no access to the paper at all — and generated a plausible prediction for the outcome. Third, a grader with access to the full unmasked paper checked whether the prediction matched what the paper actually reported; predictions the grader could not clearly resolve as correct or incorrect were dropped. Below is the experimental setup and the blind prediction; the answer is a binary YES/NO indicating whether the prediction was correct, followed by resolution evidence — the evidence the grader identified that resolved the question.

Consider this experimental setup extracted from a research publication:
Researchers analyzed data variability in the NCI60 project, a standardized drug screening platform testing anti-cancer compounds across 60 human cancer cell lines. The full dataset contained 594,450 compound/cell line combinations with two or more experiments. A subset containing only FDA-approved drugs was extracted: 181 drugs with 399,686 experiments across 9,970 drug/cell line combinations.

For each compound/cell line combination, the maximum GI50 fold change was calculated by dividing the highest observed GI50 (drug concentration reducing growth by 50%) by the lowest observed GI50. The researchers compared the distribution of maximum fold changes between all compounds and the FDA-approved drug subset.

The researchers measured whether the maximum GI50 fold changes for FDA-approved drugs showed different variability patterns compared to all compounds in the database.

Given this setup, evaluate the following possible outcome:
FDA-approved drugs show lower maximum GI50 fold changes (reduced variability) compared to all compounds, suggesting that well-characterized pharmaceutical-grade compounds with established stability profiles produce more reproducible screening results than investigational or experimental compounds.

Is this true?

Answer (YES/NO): NO